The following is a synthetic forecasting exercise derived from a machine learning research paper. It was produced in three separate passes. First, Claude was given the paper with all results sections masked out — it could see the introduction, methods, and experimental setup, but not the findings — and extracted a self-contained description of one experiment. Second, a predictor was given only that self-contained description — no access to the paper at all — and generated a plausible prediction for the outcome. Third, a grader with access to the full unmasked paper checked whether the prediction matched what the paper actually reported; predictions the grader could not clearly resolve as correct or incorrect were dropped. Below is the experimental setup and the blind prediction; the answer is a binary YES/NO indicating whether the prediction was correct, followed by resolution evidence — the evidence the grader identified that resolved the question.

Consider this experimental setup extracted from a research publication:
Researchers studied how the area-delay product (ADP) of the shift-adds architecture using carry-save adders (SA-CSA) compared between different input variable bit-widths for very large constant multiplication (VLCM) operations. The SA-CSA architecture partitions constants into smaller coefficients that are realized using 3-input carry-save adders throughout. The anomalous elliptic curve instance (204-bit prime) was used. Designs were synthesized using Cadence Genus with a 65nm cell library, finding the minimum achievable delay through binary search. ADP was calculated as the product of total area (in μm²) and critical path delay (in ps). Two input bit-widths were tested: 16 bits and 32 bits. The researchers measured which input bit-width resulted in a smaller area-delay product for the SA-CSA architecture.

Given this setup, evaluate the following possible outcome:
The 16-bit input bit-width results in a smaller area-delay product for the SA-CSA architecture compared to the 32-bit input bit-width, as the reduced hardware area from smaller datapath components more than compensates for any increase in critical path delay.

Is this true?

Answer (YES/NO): YES